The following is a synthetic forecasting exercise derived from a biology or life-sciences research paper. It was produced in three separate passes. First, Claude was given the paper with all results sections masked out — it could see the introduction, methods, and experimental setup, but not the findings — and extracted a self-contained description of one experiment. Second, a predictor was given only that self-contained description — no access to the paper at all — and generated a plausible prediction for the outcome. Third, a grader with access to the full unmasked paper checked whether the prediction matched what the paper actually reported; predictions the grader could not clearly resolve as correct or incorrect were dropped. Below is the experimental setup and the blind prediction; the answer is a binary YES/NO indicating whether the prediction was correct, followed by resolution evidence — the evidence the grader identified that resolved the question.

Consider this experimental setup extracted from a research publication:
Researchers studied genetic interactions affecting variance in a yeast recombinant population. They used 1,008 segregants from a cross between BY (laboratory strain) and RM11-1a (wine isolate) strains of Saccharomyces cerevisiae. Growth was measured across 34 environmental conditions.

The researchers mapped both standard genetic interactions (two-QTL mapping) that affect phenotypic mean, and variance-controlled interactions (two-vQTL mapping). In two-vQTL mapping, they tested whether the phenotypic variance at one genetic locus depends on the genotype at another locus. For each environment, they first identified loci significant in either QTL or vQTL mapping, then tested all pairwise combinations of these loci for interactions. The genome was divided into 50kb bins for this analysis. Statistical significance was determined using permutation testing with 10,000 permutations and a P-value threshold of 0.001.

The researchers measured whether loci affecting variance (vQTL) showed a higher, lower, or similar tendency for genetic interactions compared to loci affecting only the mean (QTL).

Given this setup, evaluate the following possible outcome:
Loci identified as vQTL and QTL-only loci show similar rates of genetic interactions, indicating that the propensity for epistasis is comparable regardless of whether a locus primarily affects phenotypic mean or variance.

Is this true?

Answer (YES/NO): NO